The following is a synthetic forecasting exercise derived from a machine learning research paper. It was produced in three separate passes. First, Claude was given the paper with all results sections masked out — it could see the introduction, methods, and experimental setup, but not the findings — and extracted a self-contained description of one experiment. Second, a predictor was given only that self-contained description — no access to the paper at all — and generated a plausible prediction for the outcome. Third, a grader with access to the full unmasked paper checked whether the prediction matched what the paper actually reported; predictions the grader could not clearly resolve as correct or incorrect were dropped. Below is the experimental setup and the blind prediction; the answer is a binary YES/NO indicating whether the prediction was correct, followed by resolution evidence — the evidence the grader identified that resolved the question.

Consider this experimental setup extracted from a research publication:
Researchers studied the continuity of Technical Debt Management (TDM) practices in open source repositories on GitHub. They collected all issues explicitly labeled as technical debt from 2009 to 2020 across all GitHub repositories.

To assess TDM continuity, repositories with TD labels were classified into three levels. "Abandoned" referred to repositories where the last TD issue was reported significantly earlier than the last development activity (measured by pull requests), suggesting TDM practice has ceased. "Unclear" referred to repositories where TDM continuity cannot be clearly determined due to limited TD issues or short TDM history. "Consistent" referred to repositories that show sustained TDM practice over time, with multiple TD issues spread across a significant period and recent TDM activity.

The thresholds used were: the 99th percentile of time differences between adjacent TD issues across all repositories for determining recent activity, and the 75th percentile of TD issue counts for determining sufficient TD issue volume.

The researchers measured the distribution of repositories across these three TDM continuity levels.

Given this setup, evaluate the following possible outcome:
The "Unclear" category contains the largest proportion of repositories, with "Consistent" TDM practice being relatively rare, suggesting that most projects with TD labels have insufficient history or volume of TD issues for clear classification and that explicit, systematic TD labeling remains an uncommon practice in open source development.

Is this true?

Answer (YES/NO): YES